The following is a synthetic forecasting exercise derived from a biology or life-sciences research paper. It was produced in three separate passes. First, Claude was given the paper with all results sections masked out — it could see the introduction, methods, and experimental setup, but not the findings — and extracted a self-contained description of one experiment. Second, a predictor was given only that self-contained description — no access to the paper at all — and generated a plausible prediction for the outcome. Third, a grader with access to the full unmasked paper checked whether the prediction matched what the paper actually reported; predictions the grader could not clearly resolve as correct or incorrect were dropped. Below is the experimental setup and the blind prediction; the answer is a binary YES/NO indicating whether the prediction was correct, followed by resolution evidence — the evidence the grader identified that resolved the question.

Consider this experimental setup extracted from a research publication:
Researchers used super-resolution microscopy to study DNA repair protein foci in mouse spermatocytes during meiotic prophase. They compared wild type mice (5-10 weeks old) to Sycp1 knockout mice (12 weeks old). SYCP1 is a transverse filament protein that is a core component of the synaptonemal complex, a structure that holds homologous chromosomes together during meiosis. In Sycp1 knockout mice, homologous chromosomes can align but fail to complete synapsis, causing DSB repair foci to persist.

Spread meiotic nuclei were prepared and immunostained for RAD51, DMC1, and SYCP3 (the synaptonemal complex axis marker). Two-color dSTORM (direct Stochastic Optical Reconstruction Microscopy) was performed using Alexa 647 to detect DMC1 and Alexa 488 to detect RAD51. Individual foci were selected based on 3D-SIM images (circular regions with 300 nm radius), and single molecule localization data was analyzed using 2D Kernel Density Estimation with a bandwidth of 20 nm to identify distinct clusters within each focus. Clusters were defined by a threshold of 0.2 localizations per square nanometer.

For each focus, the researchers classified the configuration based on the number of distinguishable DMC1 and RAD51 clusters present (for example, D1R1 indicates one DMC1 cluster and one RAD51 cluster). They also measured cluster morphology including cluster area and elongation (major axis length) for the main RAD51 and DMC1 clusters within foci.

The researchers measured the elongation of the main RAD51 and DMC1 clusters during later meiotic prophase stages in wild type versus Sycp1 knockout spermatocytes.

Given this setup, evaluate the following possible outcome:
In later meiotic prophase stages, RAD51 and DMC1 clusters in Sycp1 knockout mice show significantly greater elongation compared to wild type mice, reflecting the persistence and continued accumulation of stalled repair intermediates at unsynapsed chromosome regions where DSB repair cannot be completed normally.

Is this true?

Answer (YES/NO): NO